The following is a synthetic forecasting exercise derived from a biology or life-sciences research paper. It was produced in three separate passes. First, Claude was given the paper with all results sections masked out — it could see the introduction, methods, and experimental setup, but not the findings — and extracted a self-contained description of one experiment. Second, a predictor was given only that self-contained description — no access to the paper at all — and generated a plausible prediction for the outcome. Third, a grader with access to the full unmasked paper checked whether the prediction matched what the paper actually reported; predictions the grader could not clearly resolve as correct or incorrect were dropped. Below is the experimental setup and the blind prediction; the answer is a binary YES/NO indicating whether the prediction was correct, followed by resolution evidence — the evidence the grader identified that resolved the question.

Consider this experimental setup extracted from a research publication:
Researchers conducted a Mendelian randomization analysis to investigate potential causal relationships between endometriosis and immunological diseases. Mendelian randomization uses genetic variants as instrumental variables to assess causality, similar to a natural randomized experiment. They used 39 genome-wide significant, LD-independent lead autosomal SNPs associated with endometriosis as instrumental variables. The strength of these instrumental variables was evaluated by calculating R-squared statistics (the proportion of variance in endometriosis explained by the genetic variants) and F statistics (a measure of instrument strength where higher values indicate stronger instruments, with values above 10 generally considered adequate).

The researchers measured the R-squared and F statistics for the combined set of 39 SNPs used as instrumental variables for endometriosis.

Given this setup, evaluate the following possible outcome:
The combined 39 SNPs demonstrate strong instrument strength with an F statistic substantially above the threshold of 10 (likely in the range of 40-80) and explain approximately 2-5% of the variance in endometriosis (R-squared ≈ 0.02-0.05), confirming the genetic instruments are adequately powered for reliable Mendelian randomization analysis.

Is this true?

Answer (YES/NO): NO